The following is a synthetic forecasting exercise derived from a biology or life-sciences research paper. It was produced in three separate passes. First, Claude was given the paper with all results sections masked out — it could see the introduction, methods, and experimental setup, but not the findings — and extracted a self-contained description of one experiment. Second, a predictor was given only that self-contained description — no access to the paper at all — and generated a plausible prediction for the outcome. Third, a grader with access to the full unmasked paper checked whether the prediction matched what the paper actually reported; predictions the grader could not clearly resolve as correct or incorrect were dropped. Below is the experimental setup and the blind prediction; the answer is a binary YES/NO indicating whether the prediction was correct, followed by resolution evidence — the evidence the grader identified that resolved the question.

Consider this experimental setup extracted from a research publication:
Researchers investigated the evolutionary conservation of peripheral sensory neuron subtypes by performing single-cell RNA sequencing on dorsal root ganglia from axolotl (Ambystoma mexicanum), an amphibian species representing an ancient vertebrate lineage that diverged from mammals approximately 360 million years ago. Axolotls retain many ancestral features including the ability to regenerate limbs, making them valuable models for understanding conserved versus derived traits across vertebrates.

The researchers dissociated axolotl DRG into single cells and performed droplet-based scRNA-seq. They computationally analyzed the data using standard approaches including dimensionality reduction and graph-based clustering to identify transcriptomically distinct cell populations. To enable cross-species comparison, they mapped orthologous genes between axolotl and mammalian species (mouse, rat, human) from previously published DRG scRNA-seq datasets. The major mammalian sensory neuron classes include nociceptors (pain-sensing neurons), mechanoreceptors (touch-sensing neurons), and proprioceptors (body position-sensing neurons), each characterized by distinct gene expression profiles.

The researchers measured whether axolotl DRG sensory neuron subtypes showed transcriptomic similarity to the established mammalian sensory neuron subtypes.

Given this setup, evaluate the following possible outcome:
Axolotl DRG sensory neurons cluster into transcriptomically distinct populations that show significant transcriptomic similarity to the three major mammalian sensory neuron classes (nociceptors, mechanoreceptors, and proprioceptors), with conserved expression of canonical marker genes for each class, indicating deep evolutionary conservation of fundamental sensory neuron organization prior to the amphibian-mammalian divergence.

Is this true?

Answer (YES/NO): YES